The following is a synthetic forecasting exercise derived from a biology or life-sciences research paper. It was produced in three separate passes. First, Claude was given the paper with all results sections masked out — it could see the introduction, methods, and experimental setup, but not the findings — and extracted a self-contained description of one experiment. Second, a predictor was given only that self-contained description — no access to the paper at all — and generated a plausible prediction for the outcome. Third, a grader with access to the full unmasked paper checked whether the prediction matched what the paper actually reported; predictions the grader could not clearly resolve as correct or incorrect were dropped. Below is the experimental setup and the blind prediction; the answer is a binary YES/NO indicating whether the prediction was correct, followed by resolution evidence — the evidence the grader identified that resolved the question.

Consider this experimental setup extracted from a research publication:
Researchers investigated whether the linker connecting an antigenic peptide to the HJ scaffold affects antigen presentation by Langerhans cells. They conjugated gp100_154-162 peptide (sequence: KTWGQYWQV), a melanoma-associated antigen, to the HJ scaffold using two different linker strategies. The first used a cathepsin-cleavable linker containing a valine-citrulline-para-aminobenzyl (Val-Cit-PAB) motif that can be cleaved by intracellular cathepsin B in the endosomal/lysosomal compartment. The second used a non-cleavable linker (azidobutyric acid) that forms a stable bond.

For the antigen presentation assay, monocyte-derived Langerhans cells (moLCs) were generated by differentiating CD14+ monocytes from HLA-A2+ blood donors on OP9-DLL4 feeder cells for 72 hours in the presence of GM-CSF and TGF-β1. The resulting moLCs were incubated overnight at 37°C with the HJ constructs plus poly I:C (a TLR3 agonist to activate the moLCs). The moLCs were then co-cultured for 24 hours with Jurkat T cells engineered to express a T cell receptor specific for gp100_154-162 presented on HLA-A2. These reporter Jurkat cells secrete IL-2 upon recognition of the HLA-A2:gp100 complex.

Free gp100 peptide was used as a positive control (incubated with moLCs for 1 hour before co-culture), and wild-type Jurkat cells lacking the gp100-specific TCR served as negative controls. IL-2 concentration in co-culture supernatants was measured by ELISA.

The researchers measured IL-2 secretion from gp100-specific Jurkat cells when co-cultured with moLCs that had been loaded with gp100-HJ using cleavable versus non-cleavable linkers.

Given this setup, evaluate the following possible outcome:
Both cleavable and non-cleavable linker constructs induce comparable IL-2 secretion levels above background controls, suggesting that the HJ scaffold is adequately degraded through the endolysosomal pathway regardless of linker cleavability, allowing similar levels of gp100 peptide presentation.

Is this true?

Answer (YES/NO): NO